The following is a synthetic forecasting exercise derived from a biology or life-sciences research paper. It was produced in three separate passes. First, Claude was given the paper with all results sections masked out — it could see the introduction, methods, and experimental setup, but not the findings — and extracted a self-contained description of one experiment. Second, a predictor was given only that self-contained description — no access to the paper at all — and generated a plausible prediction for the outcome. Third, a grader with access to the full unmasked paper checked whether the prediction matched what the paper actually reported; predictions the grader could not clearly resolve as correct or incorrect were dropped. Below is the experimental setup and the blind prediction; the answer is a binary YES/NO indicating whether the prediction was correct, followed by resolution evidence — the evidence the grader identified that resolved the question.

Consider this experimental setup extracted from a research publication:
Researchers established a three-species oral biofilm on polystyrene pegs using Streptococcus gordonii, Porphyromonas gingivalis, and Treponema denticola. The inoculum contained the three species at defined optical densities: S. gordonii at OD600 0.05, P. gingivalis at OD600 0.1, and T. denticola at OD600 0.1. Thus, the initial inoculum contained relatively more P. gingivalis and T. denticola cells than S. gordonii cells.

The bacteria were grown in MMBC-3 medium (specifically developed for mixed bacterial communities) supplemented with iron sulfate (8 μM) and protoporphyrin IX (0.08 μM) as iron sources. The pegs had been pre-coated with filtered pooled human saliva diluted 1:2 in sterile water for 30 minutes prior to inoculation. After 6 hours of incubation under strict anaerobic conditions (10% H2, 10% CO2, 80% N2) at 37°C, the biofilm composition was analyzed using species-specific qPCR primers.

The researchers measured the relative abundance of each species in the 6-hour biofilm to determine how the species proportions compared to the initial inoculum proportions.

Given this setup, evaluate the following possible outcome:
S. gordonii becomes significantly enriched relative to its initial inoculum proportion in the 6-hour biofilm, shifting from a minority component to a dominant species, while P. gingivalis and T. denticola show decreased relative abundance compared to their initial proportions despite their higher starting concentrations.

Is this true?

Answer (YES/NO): YES